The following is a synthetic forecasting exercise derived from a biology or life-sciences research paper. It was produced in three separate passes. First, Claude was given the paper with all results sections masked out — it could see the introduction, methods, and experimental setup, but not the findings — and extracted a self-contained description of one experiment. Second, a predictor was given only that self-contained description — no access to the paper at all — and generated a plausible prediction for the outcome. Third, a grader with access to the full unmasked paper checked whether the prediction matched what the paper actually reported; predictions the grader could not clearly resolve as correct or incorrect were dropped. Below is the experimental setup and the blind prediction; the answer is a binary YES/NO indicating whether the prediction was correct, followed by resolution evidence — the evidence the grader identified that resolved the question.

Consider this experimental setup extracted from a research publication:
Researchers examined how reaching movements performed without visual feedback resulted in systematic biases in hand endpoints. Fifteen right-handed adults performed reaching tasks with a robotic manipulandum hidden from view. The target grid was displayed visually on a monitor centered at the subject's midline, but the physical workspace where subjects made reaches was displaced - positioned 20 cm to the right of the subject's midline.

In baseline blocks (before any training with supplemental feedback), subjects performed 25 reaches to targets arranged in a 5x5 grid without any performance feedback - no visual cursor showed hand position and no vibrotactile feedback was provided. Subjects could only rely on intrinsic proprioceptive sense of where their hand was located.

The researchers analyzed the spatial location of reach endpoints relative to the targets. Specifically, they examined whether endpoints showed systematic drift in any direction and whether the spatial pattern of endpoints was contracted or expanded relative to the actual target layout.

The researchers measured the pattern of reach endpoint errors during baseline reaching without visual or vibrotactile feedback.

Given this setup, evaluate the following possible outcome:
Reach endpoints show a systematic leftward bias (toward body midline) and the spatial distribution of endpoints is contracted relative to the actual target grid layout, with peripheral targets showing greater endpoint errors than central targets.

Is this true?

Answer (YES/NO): NO